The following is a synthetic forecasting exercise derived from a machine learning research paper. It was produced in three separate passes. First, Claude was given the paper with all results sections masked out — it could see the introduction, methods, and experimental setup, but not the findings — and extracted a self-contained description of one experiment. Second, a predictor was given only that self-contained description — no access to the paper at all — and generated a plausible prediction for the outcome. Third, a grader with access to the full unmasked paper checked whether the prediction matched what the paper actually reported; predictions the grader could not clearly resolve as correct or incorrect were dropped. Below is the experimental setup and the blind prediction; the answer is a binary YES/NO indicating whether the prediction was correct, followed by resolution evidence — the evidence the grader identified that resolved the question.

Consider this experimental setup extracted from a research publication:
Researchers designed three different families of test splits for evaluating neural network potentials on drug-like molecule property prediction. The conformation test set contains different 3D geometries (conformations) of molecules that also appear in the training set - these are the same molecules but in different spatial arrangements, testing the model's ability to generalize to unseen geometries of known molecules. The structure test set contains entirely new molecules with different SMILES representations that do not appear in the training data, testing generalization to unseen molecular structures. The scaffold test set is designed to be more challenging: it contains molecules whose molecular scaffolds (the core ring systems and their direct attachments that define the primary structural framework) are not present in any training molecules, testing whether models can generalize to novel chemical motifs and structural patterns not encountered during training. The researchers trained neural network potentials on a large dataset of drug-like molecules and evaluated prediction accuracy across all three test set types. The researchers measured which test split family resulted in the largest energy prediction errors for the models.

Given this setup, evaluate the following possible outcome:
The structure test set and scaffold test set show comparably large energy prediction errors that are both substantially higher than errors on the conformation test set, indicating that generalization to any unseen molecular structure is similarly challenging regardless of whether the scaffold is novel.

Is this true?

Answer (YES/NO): YES